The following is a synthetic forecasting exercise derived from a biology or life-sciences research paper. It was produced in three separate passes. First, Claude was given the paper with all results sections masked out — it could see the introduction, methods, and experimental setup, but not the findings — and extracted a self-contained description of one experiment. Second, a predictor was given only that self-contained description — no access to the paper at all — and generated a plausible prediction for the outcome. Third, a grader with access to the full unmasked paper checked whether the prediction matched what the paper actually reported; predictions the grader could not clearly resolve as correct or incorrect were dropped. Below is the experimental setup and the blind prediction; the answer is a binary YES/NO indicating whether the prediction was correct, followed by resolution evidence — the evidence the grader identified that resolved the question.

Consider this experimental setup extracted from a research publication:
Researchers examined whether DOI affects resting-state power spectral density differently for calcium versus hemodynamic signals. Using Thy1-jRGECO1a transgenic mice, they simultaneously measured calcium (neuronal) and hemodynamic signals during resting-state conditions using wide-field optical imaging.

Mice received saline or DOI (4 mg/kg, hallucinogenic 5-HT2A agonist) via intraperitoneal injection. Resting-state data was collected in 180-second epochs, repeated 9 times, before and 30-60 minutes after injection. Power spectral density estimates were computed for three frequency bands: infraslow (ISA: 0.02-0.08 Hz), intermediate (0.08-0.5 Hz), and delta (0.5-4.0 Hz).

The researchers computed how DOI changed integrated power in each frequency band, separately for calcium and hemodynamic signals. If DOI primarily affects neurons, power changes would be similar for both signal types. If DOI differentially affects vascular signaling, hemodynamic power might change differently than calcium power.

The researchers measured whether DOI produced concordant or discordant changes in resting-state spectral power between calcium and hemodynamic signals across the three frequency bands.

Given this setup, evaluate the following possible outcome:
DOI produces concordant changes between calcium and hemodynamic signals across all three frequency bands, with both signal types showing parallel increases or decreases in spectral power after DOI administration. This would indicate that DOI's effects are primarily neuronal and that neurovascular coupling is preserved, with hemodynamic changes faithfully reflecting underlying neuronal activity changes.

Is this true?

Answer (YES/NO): NO